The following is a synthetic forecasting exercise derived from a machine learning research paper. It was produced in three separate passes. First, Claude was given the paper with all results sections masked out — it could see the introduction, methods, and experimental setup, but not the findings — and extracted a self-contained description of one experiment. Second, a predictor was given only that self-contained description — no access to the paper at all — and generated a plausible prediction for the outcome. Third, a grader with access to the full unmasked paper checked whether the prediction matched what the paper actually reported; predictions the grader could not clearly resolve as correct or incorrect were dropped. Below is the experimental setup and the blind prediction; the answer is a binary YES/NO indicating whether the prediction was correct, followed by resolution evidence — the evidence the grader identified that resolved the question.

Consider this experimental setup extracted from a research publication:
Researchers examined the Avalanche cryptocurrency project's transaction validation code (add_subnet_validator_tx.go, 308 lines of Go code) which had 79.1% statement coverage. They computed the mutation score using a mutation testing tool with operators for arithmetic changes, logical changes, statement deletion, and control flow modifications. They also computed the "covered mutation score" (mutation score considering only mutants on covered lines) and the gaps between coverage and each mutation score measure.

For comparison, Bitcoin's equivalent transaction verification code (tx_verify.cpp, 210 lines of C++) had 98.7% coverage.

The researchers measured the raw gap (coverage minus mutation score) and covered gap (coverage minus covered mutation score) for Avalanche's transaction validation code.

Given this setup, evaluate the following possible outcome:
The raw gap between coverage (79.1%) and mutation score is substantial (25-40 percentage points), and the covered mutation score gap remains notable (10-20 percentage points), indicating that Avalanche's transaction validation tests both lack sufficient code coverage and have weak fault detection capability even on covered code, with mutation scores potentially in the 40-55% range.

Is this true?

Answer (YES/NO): YES